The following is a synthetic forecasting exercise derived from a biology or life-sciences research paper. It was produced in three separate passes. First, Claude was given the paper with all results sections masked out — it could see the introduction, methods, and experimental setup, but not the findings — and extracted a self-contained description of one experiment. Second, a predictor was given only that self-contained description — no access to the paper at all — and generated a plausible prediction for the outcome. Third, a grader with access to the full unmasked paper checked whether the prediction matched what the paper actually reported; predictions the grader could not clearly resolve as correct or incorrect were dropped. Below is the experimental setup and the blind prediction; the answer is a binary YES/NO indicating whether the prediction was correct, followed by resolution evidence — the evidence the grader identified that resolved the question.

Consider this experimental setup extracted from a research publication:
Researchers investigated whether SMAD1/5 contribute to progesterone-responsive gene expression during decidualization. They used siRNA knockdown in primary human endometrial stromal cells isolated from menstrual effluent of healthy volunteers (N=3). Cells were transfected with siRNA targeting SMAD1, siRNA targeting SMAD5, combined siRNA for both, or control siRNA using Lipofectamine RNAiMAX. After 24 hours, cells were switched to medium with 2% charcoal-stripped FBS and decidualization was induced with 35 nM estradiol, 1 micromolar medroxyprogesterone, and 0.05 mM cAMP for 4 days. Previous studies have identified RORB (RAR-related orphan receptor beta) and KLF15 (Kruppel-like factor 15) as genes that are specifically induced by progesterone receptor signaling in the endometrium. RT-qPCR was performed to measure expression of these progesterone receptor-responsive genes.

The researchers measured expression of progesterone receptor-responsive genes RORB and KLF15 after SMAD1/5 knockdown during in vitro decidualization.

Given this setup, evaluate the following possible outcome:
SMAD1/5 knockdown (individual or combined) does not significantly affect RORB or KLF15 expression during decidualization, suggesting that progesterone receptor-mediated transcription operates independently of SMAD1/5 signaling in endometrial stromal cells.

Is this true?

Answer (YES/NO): NO